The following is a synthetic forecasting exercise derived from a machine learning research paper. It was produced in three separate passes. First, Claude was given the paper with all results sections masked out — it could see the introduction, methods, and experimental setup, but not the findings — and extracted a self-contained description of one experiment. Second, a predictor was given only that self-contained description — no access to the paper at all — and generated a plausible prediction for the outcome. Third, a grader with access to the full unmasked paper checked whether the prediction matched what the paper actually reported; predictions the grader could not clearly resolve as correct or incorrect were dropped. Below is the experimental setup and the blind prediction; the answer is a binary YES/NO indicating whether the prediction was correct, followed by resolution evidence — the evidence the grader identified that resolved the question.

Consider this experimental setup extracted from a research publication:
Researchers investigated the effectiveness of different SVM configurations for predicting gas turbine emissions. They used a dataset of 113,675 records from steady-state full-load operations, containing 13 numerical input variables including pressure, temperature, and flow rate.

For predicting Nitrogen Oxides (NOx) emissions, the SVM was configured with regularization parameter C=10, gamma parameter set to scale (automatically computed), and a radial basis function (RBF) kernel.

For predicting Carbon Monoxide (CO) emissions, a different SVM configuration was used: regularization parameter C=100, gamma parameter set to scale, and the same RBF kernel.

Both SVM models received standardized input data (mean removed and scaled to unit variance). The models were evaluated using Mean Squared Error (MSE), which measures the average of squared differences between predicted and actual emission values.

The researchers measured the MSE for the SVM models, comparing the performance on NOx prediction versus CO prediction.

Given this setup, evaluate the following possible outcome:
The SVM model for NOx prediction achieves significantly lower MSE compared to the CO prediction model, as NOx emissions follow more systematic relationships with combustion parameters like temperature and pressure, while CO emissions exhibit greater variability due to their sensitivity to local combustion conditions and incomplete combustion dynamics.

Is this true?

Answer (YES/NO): NO